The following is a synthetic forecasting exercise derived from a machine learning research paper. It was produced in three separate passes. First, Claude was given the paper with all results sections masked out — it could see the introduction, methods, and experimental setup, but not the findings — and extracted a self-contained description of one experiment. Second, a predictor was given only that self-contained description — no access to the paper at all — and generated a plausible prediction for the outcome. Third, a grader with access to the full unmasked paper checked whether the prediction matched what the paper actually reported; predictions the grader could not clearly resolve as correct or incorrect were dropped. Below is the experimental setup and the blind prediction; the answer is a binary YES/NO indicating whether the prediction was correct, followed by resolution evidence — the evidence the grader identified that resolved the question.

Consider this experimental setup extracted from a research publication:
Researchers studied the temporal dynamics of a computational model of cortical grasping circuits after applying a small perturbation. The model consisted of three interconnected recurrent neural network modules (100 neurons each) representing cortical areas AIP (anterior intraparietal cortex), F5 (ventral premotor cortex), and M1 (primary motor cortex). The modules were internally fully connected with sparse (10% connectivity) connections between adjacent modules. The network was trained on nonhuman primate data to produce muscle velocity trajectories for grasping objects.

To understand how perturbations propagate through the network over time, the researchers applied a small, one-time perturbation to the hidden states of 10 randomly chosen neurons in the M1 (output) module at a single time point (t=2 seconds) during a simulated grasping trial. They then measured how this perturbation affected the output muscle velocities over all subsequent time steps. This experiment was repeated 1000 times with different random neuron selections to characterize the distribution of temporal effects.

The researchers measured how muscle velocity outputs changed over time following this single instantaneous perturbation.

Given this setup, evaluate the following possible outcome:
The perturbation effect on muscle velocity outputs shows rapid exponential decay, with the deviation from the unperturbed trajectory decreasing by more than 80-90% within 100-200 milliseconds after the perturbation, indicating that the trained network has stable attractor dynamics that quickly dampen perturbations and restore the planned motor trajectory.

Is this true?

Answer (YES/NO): NO